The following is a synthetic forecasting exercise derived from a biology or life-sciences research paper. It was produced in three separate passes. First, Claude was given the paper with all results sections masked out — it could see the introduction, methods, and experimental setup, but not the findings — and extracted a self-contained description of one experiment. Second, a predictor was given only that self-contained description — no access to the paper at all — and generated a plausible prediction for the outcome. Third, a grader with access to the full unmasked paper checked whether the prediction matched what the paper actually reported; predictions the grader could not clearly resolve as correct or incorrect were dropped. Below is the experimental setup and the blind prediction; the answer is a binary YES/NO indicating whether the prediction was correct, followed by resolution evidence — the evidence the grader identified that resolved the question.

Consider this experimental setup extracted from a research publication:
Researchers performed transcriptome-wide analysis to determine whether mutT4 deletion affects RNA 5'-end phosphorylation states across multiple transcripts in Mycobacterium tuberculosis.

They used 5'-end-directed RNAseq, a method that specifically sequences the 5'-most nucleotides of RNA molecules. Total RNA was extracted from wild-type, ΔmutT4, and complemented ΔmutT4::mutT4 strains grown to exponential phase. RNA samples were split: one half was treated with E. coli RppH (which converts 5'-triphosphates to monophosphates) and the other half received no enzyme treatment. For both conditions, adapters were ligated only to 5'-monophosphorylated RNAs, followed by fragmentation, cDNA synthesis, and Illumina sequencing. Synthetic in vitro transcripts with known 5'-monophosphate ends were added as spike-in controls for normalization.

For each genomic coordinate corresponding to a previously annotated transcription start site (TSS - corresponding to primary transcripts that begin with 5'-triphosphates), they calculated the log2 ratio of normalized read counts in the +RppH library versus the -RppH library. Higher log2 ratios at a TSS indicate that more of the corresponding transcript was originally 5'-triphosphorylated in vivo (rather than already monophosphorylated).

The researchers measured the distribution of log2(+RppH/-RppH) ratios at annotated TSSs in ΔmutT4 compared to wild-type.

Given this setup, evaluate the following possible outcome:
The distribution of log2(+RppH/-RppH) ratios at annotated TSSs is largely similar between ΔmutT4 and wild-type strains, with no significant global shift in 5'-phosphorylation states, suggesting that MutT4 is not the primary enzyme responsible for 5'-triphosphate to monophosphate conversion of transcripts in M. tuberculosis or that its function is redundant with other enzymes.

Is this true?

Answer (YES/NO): NO